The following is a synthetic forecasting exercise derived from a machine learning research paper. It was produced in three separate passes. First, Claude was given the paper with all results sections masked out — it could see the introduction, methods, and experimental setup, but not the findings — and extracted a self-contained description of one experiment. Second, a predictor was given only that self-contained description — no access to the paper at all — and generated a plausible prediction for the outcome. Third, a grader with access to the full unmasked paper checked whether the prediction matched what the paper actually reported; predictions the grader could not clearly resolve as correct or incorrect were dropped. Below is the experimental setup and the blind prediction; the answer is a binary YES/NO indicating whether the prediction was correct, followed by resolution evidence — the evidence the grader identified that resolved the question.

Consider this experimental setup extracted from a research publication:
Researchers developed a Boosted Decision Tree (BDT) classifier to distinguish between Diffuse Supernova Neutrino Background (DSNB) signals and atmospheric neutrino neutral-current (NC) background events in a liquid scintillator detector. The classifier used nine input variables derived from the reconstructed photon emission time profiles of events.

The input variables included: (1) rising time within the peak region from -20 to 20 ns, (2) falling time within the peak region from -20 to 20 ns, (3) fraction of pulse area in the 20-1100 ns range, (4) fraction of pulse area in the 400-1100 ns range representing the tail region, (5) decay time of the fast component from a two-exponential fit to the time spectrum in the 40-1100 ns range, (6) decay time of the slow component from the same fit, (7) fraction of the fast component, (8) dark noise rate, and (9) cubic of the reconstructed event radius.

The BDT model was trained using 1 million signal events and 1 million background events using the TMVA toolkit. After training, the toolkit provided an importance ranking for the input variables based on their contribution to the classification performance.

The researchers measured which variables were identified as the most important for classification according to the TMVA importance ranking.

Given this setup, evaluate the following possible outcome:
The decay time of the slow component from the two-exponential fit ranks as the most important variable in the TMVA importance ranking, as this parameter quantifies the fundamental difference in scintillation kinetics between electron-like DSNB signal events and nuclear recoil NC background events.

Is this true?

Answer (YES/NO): NO